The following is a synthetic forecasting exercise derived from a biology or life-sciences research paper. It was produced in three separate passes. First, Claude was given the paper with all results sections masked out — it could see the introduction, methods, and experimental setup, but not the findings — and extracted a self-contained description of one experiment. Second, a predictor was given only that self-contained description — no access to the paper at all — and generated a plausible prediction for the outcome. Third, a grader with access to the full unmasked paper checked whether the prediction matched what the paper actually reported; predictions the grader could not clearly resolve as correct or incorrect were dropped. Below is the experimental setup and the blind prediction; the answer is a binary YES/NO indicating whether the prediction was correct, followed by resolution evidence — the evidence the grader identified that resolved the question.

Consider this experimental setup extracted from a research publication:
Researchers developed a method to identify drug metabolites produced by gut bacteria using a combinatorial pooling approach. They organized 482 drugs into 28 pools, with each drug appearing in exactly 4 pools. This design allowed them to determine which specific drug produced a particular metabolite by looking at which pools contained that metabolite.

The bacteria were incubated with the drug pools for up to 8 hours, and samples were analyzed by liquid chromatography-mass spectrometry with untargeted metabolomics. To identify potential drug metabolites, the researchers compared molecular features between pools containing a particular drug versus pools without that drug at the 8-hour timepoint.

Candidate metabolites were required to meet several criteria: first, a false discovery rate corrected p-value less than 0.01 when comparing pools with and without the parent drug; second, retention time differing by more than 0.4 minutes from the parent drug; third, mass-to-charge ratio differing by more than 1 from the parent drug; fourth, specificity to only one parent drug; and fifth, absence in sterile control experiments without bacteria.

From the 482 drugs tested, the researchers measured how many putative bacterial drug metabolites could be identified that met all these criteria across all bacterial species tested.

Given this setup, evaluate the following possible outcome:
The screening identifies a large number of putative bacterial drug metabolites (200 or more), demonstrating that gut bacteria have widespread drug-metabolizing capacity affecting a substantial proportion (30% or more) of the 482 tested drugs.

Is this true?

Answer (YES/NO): YES